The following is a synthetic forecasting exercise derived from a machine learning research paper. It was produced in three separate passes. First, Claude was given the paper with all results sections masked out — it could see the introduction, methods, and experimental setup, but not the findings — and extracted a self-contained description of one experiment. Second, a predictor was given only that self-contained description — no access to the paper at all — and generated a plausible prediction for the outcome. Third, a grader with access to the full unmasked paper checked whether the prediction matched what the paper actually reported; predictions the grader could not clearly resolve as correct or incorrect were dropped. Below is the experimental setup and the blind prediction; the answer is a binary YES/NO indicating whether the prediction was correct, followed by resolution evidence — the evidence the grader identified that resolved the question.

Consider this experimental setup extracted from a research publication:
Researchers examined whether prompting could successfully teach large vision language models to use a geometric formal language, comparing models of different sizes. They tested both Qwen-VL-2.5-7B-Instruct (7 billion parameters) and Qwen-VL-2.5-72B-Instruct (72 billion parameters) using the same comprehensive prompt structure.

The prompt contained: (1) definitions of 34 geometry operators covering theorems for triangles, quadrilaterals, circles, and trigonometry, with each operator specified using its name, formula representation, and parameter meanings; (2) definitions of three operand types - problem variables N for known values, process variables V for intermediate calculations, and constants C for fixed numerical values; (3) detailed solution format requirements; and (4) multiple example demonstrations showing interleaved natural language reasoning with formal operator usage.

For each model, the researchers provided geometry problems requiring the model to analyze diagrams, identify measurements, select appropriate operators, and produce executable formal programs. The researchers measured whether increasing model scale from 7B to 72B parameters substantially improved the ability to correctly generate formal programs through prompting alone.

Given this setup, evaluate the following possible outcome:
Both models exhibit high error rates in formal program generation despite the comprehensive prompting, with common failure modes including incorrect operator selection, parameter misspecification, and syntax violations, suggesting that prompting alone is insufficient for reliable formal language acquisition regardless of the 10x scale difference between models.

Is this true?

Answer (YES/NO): NO